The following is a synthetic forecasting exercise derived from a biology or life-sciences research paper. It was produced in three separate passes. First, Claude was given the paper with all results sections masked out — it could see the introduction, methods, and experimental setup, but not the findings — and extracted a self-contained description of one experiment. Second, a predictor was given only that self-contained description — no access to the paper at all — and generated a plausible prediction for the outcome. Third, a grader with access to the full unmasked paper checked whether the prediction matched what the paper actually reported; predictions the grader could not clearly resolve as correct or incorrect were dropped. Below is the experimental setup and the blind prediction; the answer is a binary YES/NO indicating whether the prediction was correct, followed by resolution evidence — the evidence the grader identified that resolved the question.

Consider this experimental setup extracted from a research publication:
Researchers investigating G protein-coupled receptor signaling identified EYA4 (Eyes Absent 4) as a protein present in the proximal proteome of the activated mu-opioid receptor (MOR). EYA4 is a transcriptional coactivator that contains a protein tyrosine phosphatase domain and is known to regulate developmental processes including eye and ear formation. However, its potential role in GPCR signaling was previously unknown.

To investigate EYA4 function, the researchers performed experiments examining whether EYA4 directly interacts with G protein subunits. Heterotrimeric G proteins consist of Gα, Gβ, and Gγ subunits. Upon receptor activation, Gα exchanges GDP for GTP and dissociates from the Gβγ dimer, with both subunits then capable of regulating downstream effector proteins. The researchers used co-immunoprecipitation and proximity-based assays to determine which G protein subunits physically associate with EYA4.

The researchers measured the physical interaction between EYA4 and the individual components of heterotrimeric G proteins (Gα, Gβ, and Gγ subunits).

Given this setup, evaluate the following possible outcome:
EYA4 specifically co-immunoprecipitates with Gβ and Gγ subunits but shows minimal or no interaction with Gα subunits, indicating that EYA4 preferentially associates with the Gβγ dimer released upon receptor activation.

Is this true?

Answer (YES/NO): NO